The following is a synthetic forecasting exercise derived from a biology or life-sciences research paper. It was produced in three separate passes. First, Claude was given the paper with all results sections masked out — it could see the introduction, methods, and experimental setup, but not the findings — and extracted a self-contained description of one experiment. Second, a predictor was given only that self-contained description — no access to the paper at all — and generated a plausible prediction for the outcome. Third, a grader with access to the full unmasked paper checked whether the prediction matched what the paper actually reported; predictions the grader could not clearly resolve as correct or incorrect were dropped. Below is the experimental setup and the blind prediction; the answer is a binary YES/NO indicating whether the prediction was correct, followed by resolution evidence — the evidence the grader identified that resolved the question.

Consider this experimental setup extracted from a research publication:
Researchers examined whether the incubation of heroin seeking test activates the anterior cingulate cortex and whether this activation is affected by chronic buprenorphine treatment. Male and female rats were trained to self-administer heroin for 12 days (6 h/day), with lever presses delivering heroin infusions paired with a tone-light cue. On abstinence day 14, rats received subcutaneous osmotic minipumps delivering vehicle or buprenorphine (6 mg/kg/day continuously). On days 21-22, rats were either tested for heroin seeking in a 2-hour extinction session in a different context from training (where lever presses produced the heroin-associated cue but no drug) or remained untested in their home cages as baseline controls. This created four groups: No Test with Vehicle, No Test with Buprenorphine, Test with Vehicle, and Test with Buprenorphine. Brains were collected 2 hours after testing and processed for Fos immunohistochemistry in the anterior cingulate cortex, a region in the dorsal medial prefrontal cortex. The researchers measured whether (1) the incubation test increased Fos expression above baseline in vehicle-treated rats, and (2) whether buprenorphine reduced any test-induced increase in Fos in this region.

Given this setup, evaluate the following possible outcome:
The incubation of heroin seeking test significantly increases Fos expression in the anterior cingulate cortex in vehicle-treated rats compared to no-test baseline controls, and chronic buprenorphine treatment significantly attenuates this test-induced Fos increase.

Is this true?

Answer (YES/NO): NO